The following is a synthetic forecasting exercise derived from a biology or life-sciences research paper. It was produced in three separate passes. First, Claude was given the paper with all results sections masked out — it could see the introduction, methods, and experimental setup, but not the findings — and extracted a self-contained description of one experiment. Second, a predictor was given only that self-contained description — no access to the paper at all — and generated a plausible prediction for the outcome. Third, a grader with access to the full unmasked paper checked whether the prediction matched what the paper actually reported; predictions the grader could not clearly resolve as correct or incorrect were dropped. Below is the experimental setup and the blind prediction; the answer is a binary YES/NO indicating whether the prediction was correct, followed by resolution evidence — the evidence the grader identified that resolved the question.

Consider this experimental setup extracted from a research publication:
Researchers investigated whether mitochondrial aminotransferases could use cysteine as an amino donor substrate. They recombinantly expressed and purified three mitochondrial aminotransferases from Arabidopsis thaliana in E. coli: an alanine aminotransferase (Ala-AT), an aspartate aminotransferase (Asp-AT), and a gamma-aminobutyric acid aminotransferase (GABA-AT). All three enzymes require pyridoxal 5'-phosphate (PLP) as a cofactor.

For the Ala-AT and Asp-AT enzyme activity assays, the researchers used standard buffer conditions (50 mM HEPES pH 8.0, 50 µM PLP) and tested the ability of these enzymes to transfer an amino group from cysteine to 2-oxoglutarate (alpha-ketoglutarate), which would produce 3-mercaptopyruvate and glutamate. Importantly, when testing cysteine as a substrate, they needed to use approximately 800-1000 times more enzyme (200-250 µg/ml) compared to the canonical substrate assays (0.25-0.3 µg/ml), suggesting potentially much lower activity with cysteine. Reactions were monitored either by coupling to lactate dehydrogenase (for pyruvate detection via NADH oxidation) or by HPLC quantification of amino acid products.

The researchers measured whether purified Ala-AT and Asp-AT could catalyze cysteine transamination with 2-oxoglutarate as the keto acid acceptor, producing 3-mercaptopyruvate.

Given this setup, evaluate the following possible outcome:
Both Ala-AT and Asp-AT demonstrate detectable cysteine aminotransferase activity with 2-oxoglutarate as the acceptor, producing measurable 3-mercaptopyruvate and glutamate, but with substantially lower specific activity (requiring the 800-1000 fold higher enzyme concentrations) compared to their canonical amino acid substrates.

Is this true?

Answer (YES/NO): YES